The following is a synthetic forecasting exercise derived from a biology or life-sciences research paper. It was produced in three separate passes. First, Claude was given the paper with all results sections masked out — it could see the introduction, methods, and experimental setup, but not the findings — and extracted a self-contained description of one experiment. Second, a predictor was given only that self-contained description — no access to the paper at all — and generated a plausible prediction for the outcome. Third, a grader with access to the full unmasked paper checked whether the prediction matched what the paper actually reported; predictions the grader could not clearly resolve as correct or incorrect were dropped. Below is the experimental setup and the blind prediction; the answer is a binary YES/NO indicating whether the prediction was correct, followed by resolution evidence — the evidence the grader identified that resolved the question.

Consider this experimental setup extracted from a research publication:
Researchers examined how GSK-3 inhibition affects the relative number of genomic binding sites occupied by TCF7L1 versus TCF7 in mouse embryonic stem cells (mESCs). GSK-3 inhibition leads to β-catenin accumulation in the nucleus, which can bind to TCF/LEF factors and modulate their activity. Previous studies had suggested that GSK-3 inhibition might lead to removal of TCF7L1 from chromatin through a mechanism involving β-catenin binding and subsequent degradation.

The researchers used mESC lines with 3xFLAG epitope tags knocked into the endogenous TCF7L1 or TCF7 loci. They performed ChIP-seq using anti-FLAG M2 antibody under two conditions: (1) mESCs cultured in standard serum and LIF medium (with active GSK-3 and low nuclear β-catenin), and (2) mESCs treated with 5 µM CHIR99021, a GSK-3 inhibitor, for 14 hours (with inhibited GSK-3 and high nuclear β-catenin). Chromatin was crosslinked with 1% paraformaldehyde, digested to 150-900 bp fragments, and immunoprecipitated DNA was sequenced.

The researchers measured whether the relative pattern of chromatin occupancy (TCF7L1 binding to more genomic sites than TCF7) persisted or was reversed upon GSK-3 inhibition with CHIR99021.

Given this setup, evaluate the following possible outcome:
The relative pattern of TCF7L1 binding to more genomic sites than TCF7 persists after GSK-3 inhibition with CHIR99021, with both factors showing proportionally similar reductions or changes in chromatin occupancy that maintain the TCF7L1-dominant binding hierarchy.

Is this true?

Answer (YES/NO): NO